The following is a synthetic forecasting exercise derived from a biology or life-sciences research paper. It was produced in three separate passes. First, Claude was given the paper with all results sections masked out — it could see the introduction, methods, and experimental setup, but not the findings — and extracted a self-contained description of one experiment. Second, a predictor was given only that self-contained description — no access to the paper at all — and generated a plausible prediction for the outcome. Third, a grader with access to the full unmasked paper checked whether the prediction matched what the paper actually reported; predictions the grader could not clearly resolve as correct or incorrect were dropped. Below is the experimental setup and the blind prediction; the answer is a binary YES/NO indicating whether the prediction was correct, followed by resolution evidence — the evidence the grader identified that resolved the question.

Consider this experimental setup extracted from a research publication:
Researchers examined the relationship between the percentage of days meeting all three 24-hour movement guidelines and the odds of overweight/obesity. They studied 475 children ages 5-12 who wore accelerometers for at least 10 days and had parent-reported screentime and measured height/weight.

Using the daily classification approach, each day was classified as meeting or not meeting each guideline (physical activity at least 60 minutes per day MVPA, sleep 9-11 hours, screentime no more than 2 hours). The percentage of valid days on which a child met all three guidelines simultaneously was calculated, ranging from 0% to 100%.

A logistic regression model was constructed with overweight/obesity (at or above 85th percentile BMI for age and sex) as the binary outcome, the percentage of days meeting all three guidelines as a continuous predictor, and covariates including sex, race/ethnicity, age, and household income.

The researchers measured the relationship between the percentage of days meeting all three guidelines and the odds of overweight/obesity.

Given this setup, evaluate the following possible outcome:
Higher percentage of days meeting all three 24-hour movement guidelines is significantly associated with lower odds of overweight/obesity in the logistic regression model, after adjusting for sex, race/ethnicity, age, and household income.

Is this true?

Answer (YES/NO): YES